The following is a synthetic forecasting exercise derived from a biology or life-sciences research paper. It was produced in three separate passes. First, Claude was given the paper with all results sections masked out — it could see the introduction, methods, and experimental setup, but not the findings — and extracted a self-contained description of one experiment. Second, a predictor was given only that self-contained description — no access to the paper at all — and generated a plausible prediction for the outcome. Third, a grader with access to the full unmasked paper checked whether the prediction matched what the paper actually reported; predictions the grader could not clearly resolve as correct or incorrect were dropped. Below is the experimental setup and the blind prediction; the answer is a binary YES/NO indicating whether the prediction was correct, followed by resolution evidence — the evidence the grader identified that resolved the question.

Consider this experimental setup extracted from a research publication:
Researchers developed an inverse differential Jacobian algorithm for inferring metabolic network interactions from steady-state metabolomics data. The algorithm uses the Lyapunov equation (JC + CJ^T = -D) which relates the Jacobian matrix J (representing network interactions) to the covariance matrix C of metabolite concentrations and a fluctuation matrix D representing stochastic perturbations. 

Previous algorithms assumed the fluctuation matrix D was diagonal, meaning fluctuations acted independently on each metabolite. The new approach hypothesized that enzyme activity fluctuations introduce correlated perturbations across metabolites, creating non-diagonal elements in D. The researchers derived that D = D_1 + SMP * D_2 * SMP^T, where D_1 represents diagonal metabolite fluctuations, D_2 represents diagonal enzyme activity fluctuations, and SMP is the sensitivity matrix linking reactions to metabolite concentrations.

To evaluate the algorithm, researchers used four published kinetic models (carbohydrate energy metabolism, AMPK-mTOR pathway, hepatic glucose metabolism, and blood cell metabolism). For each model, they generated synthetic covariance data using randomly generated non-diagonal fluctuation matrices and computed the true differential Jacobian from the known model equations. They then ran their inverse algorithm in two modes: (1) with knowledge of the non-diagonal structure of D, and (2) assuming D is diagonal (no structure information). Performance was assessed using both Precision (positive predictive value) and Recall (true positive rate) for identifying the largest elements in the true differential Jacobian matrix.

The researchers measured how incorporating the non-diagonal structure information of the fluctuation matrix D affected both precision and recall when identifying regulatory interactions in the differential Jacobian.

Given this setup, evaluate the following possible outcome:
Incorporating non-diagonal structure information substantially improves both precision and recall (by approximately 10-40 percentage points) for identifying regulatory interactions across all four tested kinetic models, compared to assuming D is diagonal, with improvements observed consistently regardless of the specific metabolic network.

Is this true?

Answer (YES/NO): NO